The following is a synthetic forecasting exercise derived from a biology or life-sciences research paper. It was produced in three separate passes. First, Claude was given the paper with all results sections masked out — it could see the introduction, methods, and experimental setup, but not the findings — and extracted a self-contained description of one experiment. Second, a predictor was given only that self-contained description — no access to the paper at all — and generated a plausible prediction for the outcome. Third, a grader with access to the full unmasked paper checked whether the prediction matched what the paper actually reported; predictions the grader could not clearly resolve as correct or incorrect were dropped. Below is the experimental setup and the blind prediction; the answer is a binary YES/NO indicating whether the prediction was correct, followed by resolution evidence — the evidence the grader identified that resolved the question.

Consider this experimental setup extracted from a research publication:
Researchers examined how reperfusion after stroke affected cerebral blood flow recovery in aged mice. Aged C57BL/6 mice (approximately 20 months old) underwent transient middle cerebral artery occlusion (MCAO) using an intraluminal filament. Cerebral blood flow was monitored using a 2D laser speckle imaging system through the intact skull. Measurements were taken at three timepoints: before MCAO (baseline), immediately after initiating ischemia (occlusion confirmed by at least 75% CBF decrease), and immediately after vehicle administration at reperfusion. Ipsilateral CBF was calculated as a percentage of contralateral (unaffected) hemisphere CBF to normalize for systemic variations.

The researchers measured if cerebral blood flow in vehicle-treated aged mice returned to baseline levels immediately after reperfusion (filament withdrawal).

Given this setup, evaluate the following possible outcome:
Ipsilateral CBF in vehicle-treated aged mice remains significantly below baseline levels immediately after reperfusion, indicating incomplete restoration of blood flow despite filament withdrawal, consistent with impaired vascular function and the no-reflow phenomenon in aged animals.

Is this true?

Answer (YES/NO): YES